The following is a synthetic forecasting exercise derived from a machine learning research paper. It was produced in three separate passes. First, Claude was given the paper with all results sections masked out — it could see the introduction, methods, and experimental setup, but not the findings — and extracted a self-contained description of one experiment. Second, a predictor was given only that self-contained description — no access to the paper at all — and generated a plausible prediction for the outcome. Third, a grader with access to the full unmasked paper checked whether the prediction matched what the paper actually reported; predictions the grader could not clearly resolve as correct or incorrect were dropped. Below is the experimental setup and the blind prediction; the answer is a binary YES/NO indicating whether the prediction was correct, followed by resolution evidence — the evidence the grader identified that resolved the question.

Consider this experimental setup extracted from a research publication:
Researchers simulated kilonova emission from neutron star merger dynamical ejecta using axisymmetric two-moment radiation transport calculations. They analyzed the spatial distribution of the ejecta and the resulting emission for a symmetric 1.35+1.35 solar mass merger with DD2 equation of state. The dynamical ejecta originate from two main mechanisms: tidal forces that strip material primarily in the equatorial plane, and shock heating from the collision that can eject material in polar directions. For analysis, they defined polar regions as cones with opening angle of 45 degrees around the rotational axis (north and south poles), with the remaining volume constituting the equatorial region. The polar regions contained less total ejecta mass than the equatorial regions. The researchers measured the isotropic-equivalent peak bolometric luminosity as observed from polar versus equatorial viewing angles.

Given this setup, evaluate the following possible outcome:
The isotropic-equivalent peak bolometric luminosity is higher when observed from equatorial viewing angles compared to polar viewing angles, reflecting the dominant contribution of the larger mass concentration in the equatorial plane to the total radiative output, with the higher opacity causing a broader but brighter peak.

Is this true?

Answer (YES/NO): NO